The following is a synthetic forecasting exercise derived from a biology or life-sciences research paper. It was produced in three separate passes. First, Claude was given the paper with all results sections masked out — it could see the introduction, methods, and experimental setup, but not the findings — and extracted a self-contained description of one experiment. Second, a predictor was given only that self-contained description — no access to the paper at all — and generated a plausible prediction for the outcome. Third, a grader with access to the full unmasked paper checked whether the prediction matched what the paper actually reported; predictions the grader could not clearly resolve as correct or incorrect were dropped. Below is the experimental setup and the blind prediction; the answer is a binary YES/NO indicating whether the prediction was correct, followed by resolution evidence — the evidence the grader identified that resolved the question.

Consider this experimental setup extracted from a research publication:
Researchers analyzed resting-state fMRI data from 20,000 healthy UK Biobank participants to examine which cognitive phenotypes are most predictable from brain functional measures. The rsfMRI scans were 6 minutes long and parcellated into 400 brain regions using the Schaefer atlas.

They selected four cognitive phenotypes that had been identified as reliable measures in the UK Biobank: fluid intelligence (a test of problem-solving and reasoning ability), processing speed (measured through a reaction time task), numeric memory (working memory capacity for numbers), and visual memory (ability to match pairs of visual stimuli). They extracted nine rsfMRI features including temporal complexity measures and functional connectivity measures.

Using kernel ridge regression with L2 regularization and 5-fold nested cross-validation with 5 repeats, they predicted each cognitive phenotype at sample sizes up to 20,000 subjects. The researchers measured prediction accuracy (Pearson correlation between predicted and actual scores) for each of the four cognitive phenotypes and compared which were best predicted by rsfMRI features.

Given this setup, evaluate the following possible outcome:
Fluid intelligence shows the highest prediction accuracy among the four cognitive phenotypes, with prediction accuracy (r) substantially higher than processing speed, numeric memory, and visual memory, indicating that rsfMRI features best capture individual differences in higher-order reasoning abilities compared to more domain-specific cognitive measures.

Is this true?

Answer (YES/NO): NO